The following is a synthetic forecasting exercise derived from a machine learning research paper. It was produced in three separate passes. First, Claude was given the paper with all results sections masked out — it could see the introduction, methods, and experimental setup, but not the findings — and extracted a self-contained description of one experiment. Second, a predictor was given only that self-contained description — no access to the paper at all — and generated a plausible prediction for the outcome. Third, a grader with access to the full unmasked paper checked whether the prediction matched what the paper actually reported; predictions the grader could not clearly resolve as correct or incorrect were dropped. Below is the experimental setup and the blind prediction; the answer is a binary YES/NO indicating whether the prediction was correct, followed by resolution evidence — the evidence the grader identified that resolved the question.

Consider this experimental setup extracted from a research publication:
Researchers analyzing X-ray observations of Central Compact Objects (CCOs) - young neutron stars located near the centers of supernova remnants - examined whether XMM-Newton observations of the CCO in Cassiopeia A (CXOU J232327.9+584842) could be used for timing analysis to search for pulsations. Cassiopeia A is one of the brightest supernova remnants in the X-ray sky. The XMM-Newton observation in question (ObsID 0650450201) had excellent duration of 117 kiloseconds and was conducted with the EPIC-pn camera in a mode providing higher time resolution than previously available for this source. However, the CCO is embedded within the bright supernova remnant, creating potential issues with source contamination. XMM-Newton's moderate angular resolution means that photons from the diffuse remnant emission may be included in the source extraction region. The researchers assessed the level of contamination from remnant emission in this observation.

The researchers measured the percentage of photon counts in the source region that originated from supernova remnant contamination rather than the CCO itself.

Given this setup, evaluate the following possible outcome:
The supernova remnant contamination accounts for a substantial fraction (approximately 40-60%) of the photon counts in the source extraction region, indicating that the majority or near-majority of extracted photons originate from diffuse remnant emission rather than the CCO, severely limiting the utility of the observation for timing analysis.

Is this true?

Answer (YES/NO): NO